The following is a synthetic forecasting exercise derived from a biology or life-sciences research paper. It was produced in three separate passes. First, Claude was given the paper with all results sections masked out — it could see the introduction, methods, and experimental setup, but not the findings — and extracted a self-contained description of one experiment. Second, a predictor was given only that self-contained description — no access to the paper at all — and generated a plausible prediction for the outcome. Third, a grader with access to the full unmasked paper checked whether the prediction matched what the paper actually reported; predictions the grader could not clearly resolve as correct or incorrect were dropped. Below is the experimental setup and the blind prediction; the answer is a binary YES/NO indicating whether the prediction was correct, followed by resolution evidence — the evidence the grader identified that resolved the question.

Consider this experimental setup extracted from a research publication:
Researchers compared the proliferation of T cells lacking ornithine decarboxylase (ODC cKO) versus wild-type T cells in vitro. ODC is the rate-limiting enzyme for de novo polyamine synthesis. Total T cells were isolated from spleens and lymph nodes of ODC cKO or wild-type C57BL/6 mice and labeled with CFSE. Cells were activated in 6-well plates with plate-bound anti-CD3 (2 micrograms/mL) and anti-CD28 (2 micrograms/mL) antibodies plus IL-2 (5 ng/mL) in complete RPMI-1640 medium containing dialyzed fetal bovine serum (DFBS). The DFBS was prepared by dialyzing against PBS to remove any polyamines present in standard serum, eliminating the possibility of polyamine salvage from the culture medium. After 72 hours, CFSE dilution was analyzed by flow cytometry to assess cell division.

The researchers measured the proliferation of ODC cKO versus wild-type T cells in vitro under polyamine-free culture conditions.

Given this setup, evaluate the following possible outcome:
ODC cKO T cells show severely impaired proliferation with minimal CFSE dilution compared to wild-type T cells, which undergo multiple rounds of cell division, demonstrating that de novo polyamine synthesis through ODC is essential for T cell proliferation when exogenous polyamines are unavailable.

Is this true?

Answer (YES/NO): YES